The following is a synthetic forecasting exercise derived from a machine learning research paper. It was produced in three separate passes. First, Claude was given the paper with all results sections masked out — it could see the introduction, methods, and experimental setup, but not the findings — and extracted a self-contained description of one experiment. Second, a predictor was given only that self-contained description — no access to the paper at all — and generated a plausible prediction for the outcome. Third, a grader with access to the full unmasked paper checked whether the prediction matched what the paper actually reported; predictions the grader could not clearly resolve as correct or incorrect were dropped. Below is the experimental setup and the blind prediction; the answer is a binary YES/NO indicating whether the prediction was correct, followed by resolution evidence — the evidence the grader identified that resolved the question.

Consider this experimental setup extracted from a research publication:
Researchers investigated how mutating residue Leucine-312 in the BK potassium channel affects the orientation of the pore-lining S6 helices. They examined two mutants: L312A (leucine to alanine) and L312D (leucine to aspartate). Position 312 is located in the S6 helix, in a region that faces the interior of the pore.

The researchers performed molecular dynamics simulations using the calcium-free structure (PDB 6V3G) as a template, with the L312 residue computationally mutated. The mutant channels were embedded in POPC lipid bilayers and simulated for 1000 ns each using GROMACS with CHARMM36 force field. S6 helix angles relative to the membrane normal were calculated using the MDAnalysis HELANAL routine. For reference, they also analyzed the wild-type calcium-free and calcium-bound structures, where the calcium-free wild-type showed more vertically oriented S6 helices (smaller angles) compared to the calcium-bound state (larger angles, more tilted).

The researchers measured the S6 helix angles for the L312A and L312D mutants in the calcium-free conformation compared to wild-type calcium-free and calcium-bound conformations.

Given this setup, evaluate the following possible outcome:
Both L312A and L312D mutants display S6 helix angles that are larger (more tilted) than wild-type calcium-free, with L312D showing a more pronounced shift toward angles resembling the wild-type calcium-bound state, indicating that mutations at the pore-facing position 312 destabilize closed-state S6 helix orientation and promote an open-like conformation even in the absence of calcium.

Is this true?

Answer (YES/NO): NO